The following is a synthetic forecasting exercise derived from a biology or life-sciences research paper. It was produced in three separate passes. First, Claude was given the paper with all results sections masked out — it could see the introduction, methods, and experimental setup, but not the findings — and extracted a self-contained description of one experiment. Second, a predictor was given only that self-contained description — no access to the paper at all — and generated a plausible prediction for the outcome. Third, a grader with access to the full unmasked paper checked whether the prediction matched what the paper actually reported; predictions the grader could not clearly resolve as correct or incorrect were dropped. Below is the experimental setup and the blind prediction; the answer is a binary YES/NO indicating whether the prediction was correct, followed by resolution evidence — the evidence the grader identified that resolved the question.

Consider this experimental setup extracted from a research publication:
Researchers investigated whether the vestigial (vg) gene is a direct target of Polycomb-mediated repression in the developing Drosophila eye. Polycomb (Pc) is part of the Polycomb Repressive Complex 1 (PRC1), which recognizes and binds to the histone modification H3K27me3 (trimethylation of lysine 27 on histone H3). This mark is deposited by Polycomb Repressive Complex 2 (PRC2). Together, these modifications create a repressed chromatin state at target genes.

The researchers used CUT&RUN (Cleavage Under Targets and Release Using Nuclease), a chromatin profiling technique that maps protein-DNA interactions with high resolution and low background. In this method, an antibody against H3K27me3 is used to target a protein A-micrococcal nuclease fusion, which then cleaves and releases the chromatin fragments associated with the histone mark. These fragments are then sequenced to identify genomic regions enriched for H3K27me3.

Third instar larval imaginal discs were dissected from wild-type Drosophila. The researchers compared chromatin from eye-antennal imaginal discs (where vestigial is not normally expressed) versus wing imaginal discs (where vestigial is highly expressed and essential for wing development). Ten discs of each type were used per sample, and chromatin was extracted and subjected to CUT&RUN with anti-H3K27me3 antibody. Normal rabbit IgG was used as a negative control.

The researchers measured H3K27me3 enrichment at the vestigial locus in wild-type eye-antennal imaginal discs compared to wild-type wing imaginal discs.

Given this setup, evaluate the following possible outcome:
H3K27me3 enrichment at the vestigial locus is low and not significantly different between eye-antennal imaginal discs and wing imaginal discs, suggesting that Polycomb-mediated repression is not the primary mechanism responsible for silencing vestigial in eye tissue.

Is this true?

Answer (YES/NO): NO